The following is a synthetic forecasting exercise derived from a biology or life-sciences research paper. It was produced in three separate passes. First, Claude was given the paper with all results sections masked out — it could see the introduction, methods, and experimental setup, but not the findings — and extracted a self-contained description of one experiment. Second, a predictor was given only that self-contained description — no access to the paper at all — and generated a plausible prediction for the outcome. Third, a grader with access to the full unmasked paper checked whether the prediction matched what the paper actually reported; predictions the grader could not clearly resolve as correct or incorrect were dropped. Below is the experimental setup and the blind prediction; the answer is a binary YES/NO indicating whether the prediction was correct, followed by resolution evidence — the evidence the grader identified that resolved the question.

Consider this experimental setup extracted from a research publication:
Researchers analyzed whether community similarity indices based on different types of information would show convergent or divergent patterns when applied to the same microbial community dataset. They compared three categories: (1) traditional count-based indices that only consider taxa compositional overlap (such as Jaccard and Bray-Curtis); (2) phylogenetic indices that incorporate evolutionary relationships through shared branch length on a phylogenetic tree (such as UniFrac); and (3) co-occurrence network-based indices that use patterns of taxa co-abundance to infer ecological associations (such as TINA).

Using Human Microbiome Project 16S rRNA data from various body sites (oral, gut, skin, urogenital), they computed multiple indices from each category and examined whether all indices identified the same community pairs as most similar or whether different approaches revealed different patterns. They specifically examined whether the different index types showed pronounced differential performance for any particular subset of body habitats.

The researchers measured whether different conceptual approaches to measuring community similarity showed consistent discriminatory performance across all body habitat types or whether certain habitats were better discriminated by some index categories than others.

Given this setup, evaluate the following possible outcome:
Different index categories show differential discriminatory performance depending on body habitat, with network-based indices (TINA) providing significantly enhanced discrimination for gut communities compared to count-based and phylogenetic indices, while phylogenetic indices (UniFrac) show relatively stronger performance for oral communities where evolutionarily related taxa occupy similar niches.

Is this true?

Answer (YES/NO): NO